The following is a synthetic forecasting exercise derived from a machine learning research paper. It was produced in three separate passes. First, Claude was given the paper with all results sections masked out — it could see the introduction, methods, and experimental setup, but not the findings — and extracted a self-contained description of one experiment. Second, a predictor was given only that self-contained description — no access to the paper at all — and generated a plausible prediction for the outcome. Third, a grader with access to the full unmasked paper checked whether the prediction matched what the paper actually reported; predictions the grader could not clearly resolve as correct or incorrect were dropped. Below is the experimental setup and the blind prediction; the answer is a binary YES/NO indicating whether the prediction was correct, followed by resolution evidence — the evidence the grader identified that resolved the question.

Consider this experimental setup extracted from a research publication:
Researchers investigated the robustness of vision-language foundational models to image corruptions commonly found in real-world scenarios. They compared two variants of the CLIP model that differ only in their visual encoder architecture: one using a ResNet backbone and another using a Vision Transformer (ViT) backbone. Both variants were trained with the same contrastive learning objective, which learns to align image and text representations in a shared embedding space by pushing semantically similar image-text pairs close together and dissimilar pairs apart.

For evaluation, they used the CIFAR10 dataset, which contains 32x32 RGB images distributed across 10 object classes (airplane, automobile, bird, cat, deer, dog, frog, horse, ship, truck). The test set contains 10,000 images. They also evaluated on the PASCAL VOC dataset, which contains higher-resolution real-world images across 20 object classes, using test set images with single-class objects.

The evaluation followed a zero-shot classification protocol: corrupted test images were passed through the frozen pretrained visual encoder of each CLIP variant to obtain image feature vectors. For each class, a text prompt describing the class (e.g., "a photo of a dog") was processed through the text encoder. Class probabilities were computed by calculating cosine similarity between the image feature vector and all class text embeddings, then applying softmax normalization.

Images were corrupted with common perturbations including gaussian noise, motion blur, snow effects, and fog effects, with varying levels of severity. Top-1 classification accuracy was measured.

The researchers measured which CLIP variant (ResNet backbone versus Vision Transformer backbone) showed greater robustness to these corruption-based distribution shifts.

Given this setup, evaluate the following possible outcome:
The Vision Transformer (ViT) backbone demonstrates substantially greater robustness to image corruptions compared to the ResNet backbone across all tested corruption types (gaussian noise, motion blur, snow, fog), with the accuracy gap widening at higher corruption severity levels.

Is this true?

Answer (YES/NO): NO